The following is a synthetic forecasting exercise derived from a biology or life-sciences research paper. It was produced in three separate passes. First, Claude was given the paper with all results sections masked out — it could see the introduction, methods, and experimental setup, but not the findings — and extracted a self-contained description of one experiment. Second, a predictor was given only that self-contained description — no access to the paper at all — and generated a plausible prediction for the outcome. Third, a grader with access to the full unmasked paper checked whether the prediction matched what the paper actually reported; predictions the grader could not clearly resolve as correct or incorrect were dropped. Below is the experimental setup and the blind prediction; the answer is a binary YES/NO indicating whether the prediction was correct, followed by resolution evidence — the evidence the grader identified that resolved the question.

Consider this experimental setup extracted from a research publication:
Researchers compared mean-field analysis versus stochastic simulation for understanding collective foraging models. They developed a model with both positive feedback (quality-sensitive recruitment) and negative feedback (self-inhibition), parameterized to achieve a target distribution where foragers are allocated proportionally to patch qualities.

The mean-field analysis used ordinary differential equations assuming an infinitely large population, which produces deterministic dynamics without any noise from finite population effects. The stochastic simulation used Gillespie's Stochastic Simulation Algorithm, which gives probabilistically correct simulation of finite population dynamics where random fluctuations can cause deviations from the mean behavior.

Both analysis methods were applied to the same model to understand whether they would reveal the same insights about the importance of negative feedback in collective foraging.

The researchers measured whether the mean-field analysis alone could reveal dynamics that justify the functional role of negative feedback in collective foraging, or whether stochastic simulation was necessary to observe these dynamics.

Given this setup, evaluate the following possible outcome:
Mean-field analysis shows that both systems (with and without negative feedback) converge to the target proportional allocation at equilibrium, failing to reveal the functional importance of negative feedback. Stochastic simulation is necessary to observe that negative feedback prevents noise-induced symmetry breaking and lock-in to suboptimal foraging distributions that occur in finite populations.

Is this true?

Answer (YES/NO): YES